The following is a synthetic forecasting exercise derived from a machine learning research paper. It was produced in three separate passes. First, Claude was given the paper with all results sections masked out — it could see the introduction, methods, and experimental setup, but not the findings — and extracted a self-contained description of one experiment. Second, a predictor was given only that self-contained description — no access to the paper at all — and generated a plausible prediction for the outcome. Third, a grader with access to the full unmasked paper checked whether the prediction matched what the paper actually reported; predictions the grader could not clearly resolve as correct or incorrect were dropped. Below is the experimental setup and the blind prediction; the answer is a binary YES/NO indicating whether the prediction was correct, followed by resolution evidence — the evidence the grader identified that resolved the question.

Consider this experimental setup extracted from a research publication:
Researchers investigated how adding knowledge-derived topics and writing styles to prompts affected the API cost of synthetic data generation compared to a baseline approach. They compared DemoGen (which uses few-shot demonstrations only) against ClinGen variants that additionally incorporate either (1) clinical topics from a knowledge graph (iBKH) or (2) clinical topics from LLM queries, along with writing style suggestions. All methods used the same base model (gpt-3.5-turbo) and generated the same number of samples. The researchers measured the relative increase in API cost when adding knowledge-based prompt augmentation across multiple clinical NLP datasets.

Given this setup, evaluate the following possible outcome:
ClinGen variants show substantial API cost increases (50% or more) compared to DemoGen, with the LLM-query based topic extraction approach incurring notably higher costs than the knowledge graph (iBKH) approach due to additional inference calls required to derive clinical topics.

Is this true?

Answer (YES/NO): NO